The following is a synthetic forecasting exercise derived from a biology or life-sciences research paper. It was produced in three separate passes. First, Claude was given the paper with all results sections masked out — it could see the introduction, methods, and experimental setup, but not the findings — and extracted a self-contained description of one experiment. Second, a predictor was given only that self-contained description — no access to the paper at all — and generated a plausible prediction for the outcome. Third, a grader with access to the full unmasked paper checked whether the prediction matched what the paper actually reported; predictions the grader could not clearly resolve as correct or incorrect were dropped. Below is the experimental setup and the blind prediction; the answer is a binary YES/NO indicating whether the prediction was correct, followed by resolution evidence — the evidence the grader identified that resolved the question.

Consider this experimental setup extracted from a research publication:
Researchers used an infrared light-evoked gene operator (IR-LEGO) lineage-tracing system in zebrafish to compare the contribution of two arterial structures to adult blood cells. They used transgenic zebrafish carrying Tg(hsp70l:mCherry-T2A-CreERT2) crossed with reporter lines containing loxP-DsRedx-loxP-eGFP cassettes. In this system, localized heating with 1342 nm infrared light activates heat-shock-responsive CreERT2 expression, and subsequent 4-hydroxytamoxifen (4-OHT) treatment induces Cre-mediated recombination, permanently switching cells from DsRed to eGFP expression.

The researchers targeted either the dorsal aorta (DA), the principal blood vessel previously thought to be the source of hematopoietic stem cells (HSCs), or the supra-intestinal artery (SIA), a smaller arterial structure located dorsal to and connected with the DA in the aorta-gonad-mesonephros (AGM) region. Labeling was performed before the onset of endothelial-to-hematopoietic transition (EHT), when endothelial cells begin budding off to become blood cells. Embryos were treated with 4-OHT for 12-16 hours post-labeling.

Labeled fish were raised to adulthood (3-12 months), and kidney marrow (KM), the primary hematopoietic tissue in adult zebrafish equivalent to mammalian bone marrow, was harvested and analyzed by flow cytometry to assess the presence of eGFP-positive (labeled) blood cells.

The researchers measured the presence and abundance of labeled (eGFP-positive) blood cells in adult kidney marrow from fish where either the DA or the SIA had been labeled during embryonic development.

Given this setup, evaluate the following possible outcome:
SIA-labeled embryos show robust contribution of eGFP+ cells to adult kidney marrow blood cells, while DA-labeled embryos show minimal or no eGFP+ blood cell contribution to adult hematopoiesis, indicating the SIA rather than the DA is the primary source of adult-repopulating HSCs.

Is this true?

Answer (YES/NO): YES